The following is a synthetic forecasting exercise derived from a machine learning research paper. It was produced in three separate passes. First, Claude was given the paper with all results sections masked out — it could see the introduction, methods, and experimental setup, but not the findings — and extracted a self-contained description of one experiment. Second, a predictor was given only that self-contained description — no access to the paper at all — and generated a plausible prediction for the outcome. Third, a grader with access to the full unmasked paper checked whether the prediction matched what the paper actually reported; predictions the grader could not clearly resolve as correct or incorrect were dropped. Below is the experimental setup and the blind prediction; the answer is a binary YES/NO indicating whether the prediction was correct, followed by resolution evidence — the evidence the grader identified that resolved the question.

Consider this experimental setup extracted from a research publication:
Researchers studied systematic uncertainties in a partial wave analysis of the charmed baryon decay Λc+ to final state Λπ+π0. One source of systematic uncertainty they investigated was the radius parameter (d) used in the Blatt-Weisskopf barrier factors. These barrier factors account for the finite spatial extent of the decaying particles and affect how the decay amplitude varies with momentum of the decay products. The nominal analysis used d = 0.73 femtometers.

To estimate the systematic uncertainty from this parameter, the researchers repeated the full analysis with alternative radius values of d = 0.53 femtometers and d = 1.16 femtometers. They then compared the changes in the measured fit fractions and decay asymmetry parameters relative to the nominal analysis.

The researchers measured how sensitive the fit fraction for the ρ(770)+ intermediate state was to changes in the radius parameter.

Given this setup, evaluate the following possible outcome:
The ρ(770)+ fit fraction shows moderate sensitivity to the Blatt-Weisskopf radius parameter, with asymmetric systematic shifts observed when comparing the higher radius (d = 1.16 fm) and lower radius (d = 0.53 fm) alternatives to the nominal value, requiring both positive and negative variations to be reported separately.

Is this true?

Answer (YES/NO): NO